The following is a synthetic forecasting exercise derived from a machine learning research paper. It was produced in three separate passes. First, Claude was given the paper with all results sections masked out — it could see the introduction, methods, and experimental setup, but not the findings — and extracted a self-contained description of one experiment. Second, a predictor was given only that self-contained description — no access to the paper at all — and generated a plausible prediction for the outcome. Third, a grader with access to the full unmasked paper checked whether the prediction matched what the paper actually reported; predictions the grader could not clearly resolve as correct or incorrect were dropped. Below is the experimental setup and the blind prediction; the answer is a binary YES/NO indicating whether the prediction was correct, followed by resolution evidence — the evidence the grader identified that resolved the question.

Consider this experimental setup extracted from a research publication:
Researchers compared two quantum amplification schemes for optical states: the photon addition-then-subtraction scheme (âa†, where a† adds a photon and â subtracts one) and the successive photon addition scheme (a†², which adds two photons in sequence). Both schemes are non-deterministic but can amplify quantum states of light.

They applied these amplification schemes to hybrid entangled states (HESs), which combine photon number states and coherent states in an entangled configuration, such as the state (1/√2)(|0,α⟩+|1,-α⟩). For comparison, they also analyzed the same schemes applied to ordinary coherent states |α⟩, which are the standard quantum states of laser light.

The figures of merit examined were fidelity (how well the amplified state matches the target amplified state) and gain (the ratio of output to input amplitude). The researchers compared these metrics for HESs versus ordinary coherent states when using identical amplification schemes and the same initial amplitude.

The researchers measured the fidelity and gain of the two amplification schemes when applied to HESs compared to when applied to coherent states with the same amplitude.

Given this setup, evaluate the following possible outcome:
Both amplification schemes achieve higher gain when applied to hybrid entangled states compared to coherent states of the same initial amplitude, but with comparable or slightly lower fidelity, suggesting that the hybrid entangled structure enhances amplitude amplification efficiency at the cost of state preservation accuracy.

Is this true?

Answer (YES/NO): NO